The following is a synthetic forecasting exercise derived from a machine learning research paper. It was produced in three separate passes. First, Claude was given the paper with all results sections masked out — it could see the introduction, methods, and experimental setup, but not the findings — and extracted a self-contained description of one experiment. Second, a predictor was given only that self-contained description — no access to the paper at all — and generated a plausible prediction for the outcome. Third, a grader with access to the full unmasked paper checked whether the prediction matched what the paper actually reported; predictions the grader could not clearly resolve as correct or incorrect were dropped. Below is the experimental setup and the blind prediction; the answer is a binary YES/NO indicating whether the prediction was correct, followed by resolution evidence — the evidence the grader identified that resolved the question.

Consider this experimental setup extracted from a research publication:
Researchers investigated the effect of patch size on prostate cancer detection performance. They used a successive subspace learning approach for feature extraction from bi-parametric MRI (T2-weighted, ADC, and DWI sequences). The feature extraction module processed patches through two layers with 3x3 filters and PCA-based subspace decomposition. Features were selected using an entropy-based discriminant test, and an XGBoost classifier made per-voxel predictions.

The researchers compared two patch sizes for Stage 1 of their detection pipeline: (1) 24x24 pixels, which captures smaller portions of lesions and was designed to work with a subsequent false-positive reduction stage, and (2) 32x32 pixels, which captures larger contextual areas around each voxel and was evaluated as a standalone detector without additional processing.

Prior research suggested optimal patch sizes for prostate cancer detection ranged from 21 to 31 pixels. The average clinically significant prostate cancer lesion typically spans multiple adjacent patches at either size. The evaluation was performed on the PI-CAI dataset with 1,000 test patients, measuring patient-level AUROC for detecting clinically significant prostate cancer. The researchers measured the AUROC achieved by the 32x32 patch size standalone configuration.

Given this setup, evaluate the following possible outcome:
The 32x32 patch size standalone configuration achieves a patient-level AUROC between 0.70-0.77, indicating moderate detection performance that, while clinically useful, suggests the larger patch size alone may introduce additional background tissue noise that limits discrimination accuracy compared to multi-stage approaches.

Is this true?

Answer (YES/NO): NO